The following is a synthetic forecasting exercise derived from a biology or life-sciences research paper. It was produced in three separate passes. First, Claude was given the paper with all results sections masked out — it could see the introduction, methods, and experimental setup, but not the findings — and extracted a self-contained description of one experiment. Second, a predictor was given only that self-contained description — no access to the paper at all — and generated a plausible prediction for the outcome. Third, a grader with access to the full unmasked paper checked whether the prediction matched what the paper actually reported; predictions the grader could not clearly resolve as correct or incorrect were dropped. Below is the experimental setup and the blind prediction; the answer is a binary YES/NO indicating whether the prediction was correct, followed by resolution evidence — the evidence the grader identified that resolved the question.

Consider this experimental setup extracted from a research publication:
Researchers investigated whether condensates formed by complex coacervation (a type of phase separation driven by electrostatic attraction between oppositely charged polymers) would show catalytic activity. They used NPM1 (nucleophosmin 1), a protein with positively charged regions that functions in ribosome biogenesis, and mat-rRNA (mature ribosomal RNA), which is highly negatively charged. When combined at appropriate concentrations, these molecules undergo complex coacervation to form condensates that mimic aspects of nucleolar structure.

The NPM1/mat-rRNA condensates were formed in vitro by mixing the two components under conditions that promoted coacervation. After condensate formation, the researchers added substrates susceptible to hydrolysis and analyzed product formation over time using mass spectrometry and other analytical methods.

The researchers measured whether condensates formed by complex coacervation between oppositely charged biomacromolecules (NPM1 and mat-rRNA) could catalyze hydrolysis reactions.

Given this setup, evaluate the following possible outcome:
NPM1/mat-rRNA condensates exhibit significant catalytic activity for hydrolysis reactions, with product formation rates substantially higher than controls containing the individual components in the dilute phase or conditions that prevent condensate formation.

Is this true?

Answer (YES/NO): YES